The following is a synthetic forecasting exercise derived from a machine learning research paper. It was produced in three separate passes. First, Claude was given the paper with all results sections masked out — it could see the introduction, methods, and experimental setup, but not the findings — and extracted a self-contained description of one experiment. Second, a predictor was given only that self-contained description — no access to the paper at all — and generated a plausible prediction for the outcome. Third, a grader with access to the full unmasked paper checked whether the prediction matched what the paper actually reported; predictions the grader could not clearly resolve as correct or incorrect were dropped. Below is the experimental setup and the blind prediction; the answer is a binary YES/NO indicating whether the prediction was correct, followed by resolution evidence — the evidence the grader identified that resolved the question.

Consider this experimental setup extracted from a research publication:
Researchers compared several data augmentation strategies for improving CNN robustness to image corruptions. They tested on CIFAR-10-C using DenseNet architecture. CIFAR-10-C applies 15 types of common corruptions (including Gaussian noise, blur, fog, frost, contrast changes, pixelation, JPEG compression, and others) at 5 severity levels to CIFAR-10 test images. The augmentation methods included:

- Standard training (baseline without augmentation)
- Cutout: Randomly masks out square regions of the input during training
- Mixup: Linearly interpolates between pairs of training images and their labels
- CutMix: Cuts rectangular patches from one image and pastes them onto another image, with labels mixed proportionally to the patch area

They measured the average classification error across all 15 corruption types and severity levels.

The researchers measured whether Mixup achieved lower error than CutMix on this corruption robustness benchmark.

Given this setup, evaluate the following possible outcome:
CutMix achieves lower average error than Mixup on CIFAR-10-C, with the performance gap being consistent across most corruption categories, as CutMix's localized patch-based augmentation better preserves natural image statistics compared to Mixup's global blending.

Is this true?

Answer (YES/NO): NO